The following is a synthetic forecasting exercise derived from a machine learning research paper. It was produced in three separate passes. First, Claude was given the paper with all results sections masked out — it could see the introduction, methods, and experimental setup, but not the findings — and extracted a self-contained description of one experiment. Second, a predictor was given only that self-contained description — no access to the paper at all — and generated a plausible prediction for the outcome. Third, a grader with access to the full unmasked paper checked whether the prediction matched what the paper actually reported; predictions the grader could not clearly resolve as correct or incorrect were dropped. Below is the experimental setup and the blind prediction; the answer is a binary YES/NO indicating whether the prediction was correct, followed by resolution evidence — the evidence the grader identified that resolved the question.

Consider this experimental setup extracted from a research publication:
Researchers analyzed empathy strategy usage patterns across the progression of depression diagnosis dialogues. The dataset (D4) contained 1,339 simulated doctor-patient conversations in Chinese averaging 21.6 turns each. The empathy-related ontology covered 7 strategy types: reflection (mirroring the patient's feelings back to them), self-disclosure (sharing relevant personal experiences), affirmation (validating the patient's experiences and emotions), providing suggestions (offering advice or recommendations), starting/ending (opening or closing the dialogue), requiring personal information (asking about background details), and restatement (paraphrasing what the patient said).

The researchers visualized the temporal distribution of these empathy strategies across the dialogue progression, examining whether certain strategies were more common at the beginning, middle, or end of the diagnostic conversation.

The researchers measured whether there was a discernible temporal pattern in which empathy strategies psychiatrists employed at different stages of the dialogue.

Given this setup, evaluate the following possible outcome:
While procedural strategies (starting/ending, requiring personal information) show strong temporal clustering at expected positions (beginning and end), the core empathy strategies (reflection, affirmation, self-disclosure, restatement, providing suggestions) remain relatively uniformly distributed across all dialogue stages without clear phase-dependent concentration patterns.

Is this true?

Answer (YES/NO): NO